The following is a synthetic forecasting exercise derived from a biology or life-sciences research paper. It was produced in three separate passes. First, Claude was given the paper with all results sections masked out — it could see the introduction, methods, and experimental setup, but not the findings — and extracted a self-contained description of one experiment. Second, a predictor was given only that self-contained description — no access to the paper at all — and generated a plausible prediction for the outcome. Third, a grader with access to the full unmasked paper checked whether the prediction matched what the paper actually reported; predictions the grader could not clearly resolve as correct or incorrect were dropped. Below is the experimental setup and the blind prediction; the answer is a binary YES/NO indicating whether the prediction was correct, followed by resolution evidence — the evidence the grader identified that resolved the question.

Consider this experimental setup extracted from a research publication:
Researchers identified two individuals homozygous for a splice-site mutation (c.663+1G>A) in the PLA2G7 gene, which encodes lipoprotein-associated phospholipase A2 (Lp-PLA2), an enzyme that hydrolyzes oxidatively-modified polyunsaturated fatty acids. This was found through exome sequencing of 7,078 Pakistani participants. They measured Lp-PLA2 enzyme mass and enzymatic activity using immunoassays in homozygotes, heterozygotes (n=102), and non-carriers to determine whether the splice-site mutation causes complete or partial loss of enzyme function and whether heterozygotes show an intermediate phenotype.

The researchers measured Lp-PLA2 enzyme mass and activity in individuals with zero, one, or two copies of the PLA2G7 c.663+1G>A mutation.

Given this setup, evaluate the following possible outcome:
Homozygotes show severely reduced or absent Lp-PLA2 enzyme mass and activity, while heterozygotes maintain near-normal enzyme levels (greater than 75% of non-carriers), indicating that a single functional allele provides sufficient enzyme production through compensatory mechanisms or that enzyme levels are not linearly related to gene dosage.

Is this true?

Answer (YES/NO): NO